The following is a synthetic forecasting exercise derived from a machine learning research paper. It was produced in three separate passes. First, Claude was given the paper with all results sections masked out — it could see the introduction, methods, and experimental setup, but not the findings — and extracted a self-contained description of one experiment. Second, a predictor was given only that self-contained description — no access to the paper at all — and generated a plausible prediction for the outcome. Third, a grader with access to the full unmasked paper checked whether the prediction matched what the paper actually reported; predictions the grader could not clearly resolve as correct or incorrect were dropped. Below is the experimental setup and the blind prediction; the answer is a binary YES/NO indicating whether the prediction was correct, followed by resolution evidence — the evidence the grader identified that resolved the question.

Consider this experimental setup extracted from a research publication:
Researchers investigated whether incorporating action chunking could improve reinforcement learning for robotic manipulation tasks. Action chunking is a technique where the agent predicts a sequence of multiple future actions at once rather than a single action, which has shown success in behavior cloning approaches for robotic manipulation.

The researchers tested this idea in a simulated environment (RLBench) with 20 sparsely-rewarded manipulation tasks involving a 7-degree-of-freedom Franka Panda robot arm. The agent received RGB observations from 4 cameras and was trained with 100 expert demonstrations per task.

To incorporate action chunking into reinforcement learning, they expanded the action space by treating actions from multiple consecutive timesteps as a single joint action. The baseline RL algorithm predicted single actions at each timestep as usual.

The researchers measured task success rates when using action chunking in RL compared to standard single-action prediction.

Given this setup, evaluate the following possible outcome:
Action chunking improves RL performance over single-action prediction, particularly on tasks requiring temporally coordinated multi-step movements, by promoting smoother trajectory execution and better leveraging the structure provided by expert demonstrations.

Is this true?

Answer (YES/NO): NO